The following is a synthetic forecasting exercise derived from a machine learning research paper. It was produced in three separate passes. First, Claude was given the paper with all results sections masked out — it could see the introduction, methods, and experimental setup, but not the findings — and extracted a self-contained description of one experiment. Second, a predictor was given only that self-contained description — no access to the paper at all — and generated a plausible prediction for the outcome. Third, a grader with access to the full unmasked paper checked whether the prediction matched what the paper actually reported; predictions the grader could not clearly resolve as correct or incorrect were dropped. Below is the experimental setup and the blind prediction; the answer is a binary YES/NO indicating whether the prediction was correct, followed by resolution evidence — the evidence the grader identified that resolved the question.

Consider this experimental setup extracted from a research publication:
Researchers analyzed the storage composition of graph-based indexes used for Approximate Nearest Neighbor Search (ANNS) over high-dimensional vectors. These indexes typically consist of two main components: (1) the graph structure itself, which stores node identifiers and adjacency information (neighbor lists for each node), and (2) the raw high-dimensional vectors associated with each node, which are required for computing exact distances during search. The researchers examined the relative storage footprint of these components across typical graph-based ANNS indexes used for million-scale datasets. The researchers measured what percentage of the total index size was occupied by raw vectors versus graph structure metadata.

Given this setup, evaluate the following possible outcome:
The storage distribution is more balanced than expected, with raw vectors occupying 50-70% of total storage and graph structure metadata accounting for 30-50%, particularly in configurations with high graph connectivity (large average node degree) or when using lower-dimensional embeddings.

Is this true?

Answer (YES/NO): NO